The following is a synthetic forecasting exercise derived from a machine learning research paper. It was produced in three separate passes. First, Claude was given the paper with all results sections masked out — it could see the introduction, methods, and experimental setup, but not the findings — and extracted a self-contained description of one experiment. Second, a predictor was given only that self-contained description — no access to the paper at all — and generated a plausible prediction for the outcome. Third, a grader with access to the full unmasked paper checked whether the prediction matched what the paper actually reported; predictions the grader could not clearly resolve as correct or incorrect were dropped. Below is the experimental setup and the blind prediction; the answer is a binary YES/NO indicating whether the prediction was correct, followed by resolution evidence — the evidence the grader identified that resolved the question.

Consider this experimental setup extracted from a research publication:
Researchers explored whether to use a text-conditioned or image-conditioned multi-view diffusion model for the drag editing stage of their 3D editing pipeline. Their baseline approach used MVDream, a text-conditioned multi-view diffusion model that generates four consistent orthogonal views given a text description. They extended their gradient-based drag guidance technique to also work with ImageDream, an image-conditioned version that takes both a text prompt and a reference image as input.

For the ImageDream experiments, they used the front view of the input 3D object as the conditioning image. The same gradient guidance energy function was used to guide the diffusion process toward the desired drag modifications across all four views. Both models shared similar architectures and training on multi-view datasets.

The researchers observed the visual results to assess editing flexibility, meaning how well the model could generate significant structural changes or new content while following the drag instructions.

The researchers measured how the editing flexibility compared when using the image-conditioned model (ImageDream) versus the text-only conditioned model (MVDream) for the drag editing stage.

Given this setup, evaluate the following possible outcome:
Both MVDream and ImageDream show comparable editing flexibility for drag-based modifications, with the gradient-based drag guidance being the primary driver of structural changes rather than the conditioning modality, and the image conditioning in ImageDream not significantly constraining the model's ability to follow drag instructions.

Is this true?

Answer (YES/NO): NO